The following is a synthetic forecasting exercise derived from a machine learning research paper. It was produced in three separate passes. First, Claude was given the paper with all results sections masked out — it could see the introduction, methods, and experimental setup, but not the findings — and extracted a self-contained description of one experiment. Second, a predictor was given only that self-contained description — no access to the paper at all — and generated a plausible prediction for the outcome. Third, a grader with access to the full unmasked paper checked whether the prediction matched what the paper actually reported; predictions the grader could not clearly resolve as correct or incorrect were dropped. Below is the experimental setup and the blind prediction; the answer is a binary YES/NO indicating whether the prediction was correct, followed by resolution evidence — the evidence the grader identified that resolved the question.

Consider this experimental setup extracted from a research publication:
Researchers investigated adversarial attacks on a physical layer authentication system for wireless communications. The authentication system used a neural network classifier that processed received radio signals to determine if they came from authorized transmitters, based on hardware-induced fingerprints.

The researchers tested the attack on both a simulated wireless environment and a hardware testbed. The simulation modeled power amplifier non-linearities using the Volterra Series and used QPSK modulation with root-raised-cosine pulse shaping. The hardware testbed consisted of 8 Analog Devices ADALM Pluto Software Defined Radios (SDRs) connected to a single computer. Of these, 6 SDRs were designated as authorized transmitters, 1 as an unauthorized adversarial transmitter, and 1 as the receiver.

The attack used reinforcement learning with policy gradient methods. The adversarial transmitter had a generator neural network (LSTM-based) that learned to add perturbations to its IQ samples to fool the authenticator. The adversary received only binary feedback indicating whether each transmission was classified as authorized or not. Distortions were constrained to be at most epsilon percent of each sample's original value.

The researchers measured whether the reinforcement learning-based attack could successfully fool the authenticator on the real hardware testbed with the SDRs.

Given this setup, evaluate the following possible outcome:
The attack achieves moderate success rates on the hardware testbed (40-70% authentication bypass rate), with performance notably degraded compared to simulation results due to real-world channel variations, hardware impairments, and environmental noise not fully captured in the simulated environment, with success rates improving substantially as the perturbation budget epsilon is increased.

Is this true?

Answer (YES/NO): NO